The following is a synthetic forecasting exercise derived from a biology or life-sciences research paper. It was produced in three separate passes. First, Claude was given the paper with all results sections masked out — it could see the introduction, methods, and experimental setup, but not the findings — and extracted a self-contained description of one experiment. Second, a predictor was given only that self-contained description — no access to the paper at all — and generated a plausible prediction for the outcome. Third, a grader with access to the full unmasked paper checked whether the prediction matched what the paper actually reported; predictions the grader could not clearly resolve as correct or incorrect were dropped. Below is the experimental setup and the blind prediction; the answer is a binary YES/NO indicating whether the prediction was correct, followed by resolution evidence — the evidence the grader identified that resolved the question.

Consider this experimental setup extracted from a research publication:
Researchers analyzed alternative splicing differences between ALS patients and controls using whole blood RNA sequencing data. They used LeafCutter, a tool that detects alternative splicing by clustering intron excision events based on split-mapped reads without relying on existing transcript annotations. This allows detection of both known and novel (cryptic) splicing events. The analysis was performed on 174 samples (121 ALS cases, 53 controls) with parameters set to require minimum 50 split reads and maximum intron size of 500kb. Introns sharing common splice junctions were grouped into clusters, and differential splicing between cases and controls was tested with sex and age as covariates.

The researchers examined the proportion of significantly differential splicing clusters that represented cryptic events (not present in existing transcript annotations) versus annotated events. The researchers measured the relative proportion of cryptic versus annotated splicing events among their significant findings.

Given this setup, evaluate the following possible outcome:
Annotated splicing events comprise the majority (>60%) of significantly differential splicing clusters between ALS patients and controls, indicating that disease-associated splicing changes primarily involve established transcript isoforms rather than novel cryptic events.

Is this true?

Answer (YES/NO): NO